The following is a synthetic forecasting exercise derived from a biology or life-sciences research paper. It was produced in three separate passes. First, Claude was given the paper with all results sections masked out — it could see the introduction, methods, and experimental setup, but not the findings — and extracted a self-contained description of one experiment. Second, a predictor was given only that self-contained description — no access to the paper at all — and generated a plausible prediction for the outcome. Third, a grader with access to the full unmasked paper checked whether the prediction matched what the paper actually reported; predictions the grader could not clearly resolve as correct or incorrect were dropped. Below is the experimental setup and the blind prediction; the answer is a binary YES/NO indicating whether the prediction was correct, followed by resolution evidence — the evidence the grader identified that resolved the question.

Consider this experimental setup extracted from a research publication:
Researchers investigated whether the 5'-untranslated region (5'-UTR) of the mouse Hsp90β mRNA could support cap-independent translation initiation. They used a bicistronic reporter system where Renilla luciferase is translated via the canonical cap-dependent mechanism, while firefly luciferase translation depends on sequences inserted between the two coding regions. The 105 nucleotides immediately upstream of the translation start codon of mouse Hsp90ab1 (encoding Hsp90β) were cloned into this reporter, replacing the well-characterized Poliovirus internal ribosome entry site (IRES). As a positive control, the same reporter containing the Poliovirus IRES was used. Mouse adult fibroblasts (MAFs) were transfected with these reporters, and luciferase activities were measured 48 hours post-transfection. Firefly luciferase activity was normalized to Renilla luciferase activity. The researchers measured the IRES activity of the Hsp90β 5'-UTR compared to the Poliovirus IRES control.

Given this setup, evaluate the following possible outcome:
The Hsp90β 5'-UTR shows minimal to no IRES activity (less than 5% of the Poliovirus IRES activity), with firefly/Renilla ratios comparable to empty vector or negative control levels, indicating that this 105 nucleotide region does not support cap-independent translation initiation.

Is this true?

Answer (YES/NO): NO